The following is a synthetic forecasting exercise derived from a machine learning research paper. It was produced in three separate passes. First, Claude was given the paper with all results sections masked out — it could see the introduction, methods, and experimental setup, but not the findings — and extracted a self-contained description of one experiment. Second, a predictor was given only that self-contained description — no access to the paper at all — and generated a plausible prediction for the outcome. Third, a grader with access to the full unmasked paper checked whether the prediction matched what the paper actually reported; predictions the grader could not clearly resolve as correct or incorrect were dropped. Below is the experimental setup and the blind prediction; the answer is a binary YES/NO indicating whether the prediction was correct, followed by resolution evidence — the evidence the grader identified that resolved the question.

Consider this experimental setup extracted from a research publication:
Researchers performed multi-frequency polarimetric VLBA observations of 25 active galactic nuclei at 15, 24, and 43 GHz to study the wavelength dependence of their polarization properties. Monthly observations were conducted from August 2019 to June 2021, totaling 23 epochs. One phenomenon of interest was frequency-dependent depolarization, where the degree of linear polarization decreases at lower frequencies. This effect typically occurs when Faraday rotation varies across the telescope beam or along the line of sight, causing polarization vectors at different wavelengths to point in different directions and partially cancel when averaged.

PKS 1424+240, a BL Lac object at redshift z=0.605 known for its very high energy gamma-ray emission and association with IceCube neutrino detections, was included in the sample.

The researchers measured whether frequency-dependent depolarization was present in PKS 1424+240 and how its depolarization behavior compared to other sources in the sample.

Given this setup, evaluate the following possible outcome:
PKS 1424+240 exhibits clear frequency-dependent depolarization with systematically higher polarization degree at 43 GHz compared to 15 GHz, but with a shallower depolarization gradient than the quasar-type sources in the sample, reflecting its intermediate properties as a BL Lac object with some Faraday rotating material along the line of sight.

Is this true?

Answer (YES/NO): NO